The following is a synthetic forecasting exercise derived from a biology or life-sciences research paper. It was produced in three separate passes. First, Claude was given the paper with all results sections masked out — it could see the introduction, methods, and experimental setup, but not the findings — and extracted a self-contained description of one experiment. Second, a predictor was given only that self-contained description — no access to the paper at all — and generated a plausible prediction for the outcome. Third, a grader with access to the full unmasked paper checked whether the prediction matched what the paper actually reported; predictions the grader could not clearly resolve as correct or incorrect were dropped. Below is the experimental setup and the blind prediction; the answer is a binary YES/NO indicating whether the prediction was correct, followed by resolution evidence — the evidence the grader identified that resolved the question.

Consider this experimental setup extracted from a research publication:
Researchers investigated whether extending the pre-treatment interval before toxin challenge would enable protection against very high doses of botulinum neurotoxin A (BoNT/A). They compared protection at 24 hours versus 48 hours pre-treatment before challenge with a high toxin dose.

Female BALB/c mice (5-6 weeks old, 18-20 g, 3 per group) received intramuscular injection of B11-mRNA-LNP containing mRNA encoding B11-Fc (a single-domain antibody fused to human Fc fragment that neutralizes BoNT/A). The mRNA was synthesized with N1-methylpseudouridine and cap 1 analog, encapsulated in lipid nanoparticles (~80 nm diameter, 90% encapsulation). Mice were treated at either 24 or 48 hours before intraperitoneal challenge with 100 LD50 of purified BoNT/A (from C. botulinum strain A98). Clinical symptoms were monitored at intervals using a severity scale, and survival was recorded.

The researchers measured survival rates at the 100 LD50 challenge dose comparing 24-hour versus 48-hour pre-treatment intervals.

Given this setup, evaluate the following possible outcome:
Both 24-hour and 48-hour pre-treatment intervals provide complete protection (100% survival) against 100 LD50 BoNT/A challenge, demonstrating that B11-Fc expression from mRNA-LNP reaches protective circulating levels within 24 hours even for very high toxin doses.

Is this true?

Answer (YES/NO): NO